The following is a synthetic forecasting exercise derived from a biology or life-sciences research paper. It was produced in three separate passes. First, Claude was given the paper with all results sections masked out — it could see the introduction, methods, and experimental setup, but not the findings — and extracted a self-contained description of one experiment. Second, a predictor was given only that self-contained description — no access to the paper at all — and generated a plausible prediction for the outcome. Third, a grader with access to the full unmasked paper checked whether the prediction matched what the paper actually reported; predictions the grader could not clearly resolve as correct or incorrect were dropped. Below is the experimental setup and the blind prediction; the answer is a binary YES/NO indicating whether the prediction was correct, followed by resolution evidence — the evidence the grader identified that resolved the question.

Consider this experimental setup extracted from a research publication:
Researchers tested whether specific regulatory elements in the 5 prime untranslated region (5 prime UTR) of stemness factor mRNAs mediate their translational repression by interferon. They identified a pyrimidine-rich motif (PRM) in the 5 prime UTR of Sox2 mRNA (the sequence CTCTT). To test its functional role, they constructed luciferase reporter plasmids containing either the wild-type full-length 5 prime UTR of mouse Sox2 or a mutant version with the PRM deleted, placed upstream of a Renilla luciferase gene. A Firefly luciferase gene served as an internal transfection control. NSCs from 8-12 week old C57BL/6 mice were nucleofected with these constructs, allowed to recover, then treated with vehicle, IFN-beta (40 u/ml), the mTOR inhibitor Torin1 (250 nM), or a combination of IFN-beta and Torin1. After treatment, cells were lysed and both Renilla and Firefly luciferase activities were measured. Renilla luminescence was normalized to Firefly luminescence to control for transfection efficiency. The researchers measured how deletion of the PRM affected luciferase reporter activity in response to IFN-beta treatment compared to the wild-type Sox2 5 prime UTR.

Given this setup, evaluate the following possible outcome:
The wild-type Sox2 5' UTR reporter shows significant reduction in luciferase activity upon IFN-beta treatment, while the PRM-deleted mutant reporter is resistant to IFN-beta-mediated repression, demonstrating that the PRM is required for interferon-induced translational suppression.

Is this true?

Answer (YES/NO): NO